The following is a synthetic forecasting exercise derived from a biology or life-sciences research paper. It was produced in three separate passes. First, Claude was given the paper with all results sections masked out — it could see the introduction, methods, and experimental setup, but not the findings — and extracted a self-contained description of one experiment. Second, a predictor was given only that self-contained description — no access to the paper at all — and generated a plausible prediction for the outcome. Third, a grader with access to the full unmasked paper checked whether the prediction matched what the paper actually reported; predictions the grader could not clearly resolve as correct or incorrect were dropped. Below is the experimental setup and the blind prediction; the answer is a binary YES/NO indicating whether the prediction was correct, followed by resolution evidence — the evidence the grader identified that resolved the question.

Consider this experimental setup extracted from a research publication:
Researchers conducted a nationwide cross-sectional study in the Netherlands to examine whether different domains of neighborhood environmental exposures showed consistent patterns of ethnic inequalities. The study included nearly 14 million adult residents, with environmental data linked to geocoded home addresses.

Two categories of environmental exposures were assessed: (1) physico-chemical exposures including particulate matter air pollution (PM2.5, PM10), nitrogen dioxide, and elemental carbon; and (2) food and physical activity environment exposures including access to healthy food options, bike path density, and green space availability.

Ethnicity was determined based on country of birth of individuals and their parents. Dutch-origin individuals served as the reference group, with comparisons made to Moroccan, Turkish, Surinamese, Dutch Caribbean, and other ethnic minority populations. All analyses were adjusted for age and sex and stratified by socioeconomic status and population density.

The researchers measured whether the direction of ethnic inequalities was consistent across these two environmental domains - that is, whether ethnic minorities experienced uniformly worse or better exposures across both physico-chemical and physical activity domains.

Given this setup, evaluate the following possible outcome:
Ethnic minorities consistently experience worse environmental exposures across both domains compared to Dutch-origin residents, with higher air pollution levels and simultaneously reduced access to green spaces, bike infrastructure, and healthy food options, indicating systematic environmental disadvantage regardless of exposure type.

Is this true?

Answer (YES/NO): NO